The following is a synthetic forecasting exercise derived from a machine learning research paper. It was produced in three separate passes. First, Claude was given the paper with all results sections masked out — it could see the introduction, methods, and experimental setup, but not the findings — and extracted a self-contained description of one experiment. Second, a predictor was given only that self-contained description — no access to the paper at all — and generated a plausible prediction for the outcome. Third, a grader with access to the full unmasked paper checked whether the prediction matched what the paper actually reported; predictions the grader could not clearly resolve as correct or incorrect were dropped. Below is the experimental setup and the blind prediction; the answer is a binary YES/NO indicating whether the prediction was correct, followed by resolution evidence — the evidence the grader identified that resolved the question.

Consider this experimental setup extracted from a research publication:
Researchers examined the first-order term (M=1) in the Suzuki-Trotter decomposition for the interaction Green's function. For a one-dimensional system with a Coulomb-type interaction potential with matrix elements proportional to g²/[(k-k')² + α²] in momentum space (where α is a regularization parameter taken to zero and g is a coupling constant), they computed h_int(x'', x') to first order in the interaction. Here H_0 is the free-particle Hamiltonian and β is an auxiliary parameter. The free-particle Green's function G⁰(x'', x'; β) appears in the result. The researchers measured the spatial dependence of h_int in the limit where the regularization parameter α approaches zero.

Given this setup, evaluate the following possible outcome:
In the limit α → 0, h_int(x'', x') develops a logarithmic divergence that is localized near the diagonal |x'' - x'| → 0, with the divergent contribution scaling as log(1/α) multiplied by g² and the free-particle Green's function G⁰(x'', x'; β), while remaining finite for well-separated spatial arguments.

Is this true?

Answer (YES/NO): NO